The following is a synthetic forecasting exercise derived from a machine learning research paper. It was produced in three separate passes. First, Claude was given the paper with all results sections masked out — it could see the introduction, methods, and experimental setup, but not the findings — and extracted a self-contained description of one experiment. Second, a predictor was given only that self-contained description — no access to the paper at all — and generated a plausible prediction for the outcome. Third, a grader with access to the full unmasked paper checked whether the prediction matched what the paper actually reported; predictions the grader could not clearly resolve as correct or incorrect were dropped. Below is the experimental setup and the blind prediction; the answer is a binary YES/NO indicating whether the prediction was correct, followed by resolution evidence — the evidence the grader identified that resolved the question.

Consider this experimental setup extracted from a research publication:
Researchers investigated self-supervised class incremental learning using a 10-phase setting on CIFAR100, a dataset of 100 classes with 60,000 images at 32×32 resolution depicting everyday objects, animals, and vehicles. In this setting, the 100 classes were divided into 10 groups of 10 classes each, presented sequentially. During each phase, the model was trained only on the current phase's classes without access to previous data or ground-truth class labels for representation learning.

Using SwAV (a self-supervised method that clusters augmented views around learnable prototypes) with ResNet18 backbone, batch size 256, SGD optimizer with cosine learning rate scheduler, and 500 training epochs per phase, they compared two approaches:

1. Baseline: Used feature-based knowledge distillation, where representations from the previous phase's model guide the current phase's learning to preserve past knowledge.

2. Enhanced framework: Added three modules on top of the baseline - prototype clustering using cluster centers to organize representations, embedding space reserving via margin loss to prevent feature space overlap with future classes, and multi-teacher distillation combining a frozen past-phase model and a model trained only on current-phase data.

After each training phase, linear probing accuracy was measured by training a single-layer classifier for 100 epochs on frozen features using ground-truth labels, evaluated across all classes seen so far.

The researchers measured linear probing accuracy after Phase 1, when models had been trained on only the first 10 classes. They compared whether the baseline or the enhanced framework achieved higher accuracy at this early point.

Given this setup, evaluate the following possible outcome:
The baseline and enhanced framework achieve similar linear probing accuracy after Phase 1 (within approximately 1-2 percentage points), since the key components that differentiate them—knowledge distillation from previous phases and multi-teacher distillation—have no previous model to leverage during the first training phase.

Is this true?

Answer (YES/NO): YES